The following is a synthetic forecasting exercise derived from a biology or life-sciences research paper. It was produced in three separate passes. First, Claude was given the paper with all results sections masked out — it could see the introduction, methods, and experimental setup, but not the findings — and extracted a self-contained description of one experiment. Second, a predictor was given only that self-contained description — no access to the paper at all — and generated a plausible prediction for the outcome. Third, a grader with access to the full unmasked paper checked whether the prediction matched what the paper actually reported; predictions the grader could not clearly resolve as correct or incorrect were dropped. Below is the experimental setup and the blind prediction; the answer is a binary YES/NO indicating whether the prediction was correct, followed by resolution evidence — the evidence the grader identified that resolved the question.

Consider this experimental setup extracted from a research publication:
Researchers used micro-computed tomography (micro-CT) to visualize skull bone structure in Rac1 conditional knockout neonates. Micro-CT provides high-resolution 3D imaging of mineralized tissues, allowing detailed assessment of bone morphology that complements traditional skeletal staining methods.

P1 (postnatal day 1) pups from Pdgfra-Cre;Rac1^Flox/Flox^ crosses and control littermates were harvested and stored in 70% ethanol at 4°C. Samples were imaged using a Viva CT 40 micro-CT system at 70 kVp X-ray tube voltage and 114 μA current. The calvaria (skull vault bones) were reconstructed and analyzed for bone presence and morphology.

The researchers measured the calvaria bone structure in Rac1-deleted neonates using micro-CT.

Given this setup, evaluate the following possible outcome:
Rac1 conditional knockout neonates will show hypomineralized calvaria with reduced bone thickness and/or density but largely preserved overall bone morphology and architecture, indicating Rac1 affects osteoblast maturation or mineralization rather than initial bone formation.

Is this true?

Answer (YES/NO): NO